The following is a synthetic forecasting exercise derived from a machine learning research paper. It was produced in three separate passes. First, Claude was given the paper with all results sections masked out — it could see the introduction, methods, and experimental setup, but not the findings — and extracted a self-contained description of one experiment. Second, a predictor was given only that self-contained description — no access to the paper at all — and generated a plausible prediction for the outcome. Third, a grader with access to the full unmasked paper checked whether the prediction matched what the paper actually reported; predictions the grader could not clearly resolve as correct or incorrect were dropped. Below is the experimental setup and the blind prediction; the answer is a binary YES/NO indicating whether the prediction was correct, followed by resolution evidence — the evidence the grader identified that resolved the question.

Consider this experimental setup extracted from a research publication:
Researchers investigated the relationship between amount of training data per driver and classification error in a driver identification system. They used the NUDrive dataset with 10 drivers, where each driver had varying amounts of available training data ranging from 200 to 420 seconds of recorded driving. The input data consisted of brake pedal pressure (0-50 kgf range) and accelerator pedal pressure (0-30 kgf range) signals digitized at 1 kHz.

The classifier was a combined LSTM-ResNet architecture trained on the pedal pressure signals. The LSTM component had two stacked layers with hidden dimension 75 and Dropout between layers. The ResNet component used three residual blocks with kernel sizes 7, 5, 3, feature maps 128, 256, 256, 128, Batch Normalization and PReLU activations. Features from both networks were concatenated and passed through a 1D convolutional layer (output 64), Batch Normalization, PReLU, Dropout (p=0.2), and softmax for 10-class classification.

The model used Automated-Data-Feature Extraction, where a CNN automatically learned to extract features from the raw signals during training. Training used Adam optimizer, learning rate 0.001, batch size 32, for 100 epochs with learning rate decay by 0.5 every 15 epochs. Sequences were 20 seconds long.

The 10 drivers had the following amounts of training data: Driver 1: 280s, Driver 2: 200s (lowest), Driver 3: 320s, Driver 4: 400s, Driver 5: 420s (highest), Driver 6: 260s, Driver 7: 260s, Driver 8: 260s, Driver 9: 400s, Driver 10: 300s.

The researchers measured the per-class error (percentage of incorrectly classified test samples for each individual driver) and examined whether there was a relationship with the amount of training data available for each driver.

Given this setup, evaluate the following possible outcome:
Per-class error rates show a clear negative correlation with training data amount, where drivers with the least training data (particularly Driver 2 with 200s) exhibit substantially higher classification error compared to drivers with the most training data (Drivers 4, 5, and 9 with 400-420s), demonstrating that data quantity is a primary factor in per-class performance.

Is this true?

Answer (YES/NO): YES